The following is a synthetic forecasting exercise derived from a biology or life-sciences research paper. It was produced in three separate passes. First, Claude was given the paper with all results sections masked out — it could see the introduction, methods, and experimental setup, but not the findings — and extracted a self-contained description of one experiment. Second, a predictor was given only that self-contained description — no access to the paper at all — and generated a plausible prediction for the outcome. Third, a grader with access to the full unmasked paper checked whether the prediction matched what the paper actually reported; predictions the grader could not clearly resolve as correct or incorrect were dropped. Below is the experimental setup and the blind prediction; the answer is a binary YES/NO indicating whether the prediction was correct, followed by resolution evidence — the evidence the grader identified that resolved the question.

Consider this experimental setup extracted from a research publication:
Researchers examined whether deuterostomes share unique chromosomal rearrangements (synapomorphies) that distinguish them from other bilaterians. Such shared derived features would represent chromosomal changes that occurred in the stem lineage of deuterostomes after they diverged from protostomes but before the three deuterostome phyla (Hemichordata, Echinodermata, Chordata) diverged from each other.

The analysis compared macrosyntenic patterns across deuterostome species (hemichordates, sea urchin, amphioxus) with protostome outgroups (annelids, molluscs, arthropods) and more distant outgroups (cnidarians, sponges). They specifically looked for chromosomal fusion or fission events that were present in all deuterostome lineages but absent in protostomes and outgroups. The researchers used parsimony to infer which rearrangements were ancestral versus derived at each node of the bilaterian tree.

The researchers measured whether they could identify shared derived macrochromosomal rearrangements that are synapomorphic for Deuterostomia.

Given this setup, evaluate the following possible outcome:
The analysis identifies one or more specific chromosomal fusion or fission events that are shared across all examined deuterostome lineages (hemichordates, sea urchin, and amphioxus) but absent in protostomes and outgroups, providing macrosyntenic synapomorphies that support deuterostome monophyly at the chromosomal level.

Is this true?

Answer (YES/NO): NO